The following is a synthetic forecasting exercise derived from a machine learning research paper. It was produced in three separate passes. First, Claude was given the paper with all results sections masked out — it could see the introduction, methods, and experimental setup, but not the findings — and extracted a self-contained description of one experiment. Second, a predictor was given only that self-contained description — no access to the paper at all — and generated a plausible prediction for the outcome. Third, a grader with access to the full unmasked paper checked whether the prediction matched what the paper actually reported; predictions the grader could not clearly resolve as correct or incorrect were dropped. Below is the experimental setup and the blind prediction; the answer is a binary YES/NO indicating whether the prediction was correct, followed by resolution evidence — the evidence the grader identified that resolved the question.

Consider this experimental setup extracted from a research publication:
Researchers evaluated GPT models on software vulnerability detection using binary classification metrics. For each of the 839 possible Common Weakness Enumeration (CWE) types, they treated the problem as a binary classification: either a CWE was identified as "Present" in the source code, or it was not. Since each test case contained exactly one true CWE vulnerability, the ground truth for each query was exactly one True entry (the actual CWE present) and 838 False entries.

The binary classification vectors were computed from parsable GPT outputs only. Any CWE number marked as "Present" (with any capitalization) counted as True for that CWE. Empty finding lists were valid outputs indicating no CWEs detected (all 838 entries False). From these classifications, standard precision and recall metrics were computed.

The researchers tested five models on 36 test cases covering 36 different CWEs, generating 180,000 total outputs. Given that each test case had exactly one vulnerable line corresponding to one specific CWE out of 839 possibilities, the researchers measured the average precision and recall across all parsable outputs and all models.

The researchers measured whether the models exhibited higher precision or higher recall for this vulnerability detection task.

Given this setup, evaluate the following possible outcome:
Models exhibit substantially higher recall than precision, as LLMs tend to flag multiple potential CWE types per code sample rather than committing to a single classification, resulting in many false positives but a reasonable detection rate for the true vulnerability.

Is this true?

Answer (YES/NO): YES